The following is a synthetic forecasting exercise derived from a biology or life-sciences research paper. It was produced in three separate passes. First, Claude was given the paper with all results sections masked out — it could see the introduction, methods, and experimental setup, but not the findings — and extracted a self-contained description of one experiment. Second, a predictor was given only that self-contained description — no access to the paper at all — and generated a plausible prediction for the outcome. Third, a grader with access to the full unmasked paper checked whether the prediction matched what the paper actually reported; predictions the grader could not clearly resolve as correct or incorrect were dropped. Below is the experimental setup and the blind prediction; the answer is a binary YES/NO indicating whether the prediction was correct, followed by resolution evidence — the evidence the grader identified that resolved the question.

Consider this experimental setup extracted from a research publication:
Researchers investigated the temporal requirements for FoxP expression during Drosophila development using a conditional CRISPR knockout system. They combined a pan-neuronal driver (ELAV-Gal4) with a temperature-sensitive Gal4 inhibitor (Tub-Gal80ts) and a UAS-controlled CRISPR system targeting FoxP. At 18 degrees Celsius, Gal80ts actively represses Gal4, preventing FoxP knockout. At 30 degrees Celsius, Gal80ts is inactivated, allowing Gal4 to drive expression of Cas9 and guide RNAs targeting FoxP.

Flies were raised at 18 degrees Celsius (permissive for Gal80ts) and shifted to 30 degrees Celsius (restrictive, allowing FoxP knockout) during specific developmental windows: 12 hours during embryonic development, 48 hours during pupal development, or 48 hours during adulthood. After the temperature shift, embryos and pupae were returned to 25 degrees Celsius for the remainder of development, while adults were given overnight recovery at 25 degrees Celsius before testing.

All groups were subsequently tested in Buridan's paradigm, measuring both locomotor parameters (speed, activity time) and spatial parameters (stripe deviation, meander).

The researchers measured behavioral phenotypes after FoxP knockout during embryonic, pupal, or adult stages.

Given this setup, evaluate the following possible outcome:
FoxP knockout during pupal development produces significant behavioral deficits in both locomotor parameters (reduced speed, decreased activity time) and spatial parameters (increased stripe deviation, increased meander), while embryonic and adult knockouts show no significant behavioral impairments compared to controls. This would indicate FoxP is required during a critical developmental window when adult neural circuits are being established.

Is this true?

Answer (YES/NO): NO